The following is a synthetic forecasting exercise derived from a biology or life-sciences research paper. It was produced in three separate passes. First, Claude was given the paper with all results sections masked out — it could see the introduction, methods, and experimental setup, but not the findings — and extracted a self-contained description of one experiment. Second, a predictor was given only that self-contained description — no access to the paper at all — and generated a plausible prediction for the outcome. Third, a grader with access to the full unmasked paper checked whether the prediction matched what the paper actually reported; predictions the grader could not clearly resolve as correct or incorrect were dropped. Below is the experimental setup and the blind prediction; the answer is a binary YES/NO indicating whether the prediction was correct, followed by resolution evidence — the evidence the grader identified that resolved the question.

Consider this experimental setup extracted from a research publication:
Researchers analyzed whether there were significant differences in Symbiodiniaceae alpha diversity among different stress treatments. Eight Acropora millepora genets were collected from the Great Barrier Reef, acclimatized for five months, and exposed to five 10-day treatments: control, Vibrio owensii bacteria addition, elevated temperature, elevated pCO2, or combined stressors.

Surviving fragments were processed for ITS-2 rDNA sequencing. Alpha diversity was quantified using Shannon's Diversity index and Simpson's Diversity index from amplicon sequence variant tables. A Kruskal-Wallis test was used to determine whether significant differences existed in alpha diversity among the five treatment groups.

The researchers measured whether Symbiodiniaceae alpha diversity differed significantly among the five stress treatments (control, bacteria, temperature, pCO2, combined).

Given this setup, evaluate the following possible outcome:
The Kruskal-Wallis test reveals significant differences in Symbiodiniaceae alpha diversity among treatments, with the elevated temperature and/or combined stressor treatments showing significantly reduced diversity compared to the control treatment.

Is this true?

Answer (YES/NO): NO